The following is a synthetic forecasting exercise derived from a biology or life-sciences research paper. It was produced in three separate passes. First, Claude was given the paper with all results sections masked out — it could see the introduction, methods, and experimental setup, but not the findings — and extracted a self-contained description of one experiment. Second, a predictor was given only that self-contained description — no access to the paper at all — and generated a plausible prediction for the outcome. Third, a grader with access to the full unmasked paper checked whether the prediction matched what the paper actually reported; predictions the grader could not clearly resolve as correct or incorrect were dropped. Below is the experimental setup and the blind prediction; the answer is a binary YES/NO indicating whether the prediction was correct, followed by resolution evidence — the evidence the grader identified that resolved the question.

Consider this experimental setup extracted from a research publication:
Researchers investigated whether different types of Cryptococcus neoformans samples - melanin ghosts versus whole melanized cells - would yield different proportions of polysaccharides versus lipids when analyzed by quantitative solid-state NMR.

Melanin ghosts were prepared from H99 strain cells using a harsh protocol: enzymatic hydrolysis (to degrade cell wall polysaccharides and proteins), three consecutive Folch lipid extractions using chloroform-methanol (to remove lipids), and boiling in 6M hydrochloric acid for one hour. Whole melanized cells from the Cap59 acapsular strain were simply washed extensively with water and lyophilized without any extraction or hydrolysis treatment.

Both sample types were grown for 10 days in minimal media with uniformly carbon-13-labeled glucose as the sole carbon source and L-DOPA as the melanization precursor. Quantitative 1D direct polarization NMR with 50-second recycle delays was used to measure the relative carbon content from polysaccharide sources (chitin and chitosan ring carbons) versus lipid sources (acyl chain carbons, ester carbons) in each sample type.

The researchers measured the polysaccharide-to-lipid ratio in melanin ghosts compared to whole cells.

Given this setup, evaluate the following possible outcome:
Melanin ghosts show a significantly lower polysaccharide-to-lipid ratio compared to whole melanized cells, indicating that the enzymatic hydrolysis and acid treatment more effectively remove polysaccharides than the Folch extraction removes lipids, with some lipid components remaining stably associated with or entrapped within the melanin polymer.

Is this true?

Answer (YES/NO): YES